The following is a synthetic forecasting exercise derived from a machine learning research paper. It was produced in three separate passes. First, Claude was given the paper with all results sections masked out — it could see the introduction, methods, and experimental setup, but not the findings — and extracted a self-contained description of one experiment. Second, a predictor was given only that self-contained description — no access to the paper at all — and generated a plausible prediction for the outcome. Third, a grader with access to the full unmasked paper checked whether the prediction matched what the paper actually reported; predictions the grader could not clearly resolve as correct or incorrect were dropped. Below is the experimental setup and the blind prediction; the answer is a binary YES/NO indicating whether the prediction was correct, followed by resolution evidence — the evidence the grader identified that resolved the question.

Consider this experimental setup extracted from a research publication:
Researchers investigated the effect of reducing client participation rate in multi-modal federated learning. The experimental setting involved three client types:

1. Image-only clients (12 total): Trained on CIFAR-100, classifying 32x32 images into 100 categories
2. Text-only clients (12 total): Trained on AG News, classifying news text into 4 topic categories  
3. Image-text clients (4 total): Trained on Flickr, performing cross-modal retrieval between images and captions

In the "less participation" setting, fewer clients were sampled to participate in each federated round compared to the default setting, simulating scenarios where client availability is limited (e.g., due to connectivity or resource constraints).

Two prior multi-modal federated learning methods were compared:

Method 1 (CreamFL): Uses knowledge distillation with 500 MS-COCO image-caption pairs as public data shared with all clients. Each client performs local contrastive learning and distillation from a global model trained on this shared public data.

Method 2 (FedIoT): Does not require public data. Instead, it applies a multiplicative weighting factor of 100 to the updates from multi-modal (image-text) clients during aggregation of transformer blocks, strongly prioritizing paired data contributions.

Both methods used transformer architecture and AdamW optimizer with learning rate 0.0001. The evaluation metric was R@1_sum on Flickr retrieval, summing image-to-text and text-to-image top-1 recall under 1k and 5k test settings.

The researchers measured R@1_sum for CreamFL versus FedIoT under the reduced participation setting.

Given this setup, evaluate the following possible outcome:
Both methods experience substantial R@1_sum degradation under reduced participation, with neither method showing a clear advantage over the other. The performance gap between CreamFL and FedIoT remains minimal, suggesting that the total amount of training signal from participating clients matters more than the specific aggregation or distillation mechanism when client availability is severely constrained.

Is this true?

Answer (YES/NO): NO